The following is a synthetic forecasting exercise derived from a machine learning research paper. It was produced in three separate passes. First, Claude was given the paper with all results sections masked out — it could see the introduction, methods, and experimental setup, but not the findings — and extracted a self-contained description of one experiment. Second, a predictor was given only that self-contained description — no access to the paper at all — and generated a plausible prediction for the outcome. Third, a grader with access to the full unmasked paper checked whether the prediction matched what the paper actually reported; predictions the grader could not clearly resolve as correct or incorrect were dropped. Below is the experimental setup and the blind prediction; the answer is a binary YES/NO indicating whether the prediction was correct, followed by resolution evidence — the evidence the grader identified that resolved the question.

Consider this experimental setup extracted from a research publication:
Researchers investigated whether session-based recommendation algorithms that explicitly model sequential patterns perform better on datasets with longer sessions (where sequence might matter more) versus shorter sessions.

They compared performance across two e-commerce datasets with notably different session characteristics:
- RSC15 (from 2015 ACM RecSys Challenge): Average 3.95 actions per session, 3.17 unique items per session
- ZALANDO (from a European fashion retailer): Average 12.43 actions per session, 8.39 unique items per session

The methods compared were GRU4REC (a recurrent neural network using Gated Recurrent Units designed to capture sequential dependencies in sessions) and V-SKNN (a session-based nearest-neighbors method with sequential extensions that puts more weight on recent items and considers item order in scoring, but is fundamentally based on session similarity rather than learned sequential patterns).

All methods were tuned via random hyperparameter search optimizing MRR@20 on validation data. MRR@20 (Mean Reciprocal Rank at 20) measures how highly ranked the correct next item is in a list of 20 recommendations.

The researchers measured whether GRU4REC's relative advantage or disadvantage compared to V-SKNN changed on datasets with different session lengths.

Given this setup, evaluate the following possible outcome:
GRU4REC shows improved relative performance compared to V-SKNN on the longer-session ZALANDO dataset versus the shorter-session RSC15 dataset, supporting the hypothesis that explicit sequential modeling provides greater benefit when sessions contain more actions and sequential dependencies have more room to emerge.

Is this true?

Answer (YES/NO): YES